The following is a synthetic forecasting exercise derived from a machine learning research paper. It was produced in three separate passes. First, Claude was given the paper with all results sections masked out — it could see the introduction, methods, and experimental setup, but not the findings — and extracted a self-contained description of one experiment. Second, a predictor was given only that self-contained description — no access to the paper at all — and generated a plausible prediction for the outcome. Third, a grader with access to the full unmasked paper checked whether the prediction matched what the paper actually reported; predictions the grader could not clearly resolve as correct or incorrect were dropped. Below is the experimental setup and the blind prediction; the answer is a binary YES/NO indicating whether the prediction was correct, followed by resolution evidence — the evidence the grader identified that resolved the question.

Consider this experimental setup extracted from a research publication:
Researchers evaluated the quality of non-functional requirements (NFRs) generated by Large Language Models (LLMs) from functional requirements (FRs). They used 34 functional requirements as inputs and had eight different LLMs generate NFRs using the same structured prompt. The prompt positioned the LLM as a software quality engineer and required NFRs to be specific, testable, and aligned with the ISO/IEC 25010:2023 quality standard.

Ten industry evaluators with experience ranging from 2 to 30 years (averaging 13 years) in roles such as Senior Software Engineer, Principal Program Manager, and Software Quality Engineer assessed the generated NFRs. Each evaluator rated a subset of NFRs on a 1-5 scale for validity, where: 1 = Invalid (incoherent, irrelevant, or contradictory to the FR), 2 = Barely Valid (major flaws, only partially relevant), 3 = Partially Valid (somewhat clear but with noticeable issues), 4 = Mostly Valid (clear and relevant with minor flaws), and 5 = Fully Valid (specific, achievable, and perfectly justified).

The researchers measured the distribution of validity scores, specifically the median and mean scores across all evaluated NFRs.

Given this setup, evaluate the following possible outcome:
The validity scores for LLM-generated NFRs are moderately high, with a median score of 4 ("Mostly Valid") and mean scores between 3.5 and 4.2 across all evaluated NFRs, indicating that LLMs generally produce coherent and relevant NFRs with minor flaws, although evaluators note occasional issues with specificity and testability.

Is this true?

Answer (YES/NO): NO